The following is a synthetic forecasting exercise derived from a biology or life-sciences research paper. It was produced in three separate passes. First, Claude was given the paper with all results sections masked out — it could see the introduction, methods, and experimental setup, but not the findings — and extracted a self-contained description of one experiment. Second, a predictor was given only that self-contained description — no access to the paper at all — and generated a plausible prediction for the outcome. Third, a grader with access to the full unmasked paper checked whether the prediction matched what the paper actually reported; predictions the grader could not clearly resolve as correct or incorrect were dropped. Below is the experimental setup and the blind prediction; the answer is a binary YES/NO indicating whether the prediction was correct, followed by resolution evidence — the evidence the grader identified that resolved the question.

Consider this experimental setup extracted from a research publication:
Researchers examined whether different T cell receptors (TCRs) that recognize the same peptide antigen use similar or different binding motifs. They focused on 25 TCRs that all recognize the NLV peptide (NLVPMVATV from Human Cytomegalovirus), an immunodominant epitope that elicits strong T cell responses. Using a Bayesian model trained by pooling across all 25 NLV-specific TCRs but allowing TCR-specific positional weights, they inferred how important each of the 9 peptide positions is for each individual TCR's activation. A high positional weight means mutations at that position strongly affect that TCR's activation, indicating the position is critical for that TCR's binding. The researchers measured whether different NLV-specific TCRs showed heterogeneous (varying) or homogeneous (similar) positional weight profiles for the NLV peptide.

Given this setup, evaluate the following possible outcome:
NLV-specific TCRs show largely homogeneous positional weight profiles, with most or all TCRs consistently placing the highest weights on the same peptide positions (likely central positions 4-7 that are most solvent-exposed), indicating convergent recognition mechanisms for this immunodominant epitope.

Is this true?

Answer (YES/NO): NO